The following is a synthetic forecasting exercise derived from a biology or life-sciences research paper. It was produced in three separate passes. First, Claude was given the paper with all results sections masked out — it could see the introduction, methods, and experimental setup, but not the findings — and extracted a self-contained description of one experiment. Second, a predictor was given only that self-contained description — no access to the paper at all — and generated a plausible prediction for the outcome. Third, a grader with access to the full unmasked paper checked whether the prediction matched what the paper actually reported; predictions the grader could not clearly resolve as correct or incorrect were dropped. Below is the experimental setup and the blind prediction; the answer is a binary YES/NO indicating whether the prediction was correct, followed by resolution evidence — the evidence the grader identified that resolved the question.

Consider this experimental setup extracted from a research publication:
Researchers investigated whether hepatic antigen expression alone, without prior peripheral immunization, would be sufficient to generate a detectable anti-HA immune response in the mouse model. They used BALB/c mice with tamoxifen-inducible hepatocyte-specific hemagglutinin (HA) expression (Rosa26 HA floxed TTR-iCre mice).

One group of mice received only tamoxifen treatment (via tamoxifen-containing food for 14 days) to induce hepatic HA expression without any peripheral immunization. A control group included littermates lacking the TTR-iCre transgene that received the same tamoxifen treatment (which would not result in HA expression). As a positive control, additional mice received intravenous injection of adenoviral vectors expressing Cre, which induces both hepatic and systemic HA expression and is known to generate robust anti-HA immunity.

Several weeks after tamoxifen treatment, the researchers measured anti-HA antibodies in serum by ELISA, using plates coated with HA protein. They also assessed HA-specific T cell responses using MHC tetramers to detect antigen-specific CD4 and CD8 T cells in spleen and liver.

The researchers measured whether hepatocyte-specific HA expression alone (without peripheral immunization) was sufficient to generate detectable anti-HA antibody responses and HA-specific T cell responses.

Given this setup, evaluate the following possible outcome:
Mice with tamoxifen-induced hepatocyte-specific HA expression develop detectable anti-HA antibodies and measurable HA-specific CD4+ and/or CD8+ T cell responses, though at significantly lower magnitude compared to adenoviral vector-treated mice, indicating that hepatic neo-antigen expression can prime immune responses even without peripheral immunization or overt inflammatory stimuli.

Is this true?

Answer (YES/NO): NO